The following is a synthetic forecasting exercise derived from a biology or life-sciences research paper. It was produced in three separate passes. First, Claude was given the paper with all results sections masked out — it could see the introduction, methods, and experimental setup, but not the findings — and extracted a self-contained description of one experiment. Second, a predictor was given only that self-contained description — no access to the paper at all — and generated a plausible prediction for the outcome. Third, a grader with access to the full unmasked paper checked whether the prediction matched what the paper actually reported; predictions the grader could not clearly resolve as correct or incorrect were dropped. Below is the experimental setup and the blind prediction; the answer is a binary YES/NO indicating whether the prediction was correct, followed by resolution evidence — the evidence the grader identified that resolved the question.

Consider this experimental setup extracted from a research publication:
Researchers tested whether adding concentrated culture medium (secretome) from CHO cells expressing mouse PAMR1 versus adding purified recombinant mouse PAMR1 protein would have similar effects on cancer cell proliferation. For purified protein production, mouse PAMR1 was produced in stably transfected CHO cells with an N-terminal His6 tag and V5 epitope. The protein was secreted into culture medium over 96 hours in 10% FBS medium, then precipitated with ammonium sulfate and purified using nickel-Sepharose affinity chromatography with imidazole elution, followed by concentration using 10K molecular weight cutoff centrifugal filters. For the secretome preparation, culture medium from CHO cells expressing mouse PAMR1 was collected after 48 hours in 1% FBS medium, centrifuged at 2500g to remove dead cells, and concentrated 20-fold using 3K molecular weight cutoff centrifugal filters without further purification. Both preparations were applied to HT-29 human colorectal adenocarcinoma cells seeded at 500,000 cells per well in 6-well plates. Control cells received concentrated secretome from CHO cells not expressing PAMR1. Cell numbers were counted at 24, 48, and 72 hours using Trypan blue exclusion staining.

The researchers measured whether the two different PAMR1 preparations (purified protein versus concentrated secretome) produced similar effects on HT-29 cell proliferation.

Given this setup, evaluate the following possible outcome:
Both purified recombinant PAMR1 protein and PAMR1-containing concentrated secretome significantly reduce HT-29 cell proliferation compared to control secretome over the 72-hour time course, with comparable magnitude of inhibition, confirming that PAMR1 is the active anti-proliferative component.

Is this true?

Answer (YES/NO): NO